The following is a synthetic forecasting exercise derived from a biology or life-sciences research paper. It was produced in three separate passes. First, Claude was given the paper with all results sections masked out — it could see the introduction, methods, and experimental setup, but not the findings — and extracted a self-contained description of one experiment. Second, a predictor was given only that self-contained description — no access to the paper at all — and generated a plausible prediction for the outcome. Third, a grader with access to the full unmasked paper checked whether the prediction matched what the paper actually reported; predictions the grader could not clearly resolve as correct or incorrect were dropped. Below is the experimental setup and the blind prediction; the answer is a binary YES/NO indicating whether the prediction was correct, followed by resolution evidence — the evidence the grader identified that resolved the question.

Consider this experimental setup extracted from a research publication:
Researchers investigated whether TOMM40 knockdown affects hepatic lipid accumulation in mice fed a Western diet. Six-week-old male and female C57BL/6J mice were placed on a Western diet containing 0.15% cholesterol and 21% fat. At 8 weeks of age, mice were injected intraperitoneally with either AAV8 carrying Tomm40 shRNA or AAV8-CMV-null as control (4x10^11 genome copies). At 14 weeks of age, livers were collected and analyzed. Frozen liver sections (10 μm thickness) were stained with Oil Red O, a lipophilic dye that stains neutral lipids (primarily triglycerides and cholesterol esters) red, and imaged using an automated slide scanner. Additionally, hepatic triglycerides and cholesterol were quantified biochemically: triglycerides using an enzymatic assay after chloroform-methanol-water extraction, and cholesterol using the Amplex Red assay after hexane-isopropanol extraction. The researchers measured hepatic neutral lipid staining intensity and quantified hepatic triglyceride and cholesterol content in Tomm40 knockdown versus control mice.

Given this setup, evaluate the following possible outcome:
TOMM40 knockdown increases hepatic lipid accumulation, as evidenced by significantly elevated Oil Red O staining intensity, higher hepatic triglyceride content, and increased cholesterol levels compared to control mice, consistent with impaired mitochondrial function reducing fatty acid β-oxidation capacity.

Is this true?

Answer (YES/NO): NO